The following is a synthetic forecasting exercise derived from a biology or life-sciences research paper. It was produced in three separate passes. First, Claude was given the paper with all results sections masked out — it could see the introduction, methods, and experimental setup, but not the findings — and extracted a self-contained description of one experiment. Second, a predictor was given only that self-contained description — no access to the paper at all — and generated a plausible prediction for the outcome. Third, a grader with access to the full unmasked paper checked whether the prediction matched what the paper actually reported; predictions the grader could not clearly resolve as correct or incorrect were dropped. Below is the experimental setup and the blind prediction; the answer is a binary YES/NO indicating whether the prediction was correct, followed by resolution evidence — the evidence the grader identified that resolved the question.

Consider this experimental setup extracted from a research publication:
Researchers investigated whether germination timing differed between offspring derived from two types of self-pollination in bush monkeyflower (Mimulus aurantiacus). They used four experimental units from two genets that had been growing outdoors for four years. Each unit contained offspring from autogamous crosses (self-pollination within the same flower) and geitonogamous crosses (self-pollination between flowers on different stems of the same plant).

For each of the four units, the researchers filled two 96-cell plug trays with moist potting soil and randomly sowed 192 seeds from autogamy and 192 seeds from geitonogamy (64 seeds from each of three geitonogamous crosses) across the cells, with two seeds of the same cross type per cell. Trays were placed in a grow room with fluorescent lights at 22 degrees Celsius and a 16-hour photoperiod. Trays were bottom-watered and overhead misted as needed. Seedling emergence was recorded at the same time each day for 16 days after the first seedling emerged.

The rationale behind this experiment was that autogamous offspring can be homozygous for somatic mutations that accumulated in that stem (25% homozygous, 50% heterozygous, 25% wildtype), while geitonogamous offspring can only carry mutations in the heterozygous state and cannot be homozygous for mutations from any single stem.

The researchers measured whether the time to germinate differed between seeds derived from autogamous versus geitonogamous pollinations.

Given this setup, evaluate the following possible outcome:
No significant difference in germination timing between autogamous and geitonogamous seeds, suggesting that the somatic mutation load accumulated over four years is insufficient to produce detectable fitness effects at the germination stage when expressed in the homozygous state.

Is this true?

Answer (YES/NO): YES